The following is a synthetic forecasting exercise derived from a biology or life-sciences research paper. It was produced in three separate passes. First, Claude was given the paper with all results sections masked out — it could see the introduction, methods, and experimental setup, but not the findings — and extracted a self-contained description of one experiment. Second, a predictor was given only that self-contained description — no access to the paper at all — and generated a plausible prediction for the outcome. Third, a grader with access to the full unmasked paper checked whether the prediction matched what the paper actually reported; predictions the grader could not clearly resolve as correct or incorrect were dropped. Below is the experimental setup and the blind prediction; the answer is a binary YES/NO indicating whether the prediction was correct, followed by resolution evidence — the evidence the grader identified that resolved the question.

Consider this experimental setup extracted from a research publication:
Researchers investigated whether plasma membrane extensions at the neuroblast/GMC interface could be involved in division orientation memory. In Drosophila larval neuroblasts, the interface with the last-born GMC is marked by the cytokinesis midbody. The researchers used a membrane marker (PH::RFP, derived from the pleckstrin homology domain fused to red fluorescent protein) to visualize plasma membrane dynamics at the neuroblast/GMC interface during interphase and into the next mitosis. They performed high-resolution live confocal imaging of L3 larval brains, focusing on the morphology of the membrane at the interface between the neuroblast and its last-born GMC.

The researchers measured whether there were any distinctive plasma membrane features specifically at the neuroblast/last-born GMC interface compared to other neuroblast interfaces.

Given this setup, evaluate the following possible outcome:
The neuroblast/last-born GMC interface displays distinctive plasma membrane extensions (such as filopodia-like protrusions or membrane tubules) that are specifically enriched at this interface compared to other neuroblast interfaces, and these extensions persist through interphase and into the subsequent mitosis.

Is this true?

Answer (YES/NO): NO